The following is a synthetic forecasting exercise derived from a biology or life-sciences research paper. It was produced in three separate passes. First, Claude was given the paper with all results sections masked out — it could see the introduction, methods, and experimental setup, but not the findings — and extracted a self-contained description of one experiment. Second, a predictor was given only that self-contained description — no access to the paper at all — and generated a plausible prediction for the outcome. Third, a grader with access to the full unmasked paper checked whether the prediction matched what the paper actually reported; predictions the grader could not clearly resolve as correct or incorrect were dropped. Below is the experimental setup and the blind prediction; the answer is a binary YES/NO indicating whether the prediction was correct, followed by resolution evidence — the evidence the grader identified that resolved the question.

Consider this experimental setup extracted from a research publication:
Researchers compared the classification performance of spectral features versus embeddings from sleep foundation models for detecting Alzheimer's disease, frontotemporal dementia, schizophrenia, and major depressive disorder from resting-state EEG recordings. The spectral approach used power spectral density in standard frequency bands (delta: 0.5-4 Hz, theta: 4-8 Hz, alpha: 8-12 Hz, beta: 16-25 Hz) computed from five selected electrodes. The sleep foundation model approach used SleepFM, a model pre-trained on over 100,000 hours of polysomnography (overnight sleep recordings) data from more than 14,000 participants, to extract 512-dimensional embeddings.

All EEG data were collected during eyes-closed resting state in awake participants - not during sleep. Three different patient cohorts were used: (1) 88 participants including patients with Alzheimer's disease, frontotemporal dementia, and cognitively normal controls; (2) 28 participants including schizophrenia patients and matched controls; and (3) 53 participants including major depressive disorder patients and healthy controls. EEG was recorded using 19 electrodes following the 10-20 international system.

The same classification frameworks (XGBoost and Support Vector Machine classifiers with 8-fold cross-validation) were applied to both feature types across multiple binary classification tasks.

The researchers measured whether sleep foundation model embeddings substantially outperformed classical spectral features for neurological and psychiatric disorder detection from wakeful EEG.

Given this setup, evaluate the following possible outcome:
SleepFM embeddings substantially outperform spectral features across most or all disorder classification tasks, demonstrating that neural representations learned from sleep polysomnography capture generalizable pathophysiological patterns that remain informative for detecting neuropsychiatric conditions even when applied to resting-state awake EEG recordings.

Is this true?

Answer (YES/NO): NO